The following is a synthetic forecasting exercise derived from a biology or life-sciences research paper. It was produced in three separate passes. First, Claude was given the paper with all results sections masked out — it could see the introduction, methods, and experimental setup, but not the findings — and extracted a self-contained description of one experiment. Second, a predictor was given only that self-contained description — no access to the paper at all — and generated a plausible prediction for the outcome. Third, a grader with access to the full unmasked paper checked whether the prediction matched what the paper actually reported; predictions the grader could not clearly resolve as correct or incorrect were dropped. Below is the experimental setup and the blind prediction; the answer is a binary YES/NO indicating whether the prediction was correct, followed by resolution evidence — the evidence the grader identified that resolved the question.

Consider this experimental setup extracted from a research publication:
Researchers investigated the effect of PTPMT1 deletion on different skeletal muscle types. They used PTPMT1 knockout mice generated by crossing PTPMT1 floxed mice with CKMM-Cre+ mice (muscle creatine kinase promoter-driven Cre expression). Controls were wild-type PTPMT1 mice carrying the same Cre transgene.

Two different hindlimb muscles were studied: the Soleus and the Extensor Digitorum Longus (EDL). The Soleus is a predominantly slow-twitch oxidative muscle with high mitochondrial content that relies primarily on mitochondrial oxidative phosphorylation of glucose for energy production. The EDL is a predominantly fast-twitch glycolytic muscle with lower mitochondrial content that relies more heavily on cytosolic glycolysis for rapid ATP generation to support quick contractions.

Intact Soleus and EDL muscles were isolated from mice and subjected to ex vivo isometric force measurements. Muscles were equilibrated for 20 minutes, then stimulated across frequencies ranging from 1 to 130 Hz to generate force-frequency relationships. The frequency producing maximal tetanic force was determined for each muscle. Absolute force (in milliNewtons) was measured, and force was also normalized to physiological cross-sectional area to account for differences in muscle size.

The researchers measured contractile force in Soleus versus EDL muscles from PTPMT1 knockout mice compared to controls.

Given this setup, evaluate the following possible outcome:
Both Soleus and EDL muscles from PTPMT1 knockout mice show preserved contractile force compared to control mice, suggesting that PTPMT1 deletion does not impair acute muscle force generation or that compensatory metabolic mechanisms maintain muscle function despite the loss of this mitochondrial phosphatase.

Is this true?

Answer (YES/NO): NO